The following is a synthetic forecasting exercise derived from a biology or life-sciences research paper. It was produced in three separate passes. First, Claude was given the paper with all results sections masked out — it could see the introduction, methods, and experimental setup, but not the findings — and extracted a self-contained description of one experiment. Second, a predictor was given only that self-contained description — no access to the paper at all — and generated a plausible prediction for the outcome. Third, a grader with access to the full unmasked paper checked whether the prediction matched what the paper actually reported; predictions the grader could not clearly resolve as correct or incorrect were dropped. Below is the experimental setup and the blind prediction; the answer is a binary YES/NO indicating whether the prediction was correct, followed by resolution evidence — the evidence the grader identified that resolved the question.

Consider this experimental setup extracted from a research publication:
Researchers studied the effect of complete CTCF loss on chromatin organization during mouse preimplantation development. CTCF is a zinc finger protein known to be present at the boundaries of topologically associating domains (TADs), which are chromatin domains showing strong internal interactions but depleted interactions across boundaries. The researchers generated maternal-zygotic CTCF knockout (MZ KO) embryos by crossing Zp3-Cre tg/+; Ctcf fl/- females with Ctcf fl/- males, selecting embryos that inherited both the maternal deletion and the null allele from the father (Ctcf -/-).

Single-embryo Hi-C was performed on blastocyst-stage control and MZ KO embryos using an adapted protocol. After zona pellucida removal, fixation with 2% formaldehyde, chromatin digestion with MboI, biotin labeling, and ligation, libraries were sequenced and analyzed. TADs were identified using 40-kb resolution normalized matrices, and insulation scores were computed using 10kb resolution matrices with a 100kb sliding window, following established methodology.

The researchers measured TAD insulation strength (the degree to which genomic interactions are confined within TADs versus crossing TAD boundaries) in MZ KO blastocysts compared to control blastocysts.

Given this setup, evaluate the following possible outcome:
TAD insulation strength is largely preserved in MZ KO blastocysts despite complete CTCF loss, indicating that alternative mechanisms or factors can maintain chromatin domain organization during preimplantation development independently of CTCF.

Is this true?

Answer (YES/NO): NO